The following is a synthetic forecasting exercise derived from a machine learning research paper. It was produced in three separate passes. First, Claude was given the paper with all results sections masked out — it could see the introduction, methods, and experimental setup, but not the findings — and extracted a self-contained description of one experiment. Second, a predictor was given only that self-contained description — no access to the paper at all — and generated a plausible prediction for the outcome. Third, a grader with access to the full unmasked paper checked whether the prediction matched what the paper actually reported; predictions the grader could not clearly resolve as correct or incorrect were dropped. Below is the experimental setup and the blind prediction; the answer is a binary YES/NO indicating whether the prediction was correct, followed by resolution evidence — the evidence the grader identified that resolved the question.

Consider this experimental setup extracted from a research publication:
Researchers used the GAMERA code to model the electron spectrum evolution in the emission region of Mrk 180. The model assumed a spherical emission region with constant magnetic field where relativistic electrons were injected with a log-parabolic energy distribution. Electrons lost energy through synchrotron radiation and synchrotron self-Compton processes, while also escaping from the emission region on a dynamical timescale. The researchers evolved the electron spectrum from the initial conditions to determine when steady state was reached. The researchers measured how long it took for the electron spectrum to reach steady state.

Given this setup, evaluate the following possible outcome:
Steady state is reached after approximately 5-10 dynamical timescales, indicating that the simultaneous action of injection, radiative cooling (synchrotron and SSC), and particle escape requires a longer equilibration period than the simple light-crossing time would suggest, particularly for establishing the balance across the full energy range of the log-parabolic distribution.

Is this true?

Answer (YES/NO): NO